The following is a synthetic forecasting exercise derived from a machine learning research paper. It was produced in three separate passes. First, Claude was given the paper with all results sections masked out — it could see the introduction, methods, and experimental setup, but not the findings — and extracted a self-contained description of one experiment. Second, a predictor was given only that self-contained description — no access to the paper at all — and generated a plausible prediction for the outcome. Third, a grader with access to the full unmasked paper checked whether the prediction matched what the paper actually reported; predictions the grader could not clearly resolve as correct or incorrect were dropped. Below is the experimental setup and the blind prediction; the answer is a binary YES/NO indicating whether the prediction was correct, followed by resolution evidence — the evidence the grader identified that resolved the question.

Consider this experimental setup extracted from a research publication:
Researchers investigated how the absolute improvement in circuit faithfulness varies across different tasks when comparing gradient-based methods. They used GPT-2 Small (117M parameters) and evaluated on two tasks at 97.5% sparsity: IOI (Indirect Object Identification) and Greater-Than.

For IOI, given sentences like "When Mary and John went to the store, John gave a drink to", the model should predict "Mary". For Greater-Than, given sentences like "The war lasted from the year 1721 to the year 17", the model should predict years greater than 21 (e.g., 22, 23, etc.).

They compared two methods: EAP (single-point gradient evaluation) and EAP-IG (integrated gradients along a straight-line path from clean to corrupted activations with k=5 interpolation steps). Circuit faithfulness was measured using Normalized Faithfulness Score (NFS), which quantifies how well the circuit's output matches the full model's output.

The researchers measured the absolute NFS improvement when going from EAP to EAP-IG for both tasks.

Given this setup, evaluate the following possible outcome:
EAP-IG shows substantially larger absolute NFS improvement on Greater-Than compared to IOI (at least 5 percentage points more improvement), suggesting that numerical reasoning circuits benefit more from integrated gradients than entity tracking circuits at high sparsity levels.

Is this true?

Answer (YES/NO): NO